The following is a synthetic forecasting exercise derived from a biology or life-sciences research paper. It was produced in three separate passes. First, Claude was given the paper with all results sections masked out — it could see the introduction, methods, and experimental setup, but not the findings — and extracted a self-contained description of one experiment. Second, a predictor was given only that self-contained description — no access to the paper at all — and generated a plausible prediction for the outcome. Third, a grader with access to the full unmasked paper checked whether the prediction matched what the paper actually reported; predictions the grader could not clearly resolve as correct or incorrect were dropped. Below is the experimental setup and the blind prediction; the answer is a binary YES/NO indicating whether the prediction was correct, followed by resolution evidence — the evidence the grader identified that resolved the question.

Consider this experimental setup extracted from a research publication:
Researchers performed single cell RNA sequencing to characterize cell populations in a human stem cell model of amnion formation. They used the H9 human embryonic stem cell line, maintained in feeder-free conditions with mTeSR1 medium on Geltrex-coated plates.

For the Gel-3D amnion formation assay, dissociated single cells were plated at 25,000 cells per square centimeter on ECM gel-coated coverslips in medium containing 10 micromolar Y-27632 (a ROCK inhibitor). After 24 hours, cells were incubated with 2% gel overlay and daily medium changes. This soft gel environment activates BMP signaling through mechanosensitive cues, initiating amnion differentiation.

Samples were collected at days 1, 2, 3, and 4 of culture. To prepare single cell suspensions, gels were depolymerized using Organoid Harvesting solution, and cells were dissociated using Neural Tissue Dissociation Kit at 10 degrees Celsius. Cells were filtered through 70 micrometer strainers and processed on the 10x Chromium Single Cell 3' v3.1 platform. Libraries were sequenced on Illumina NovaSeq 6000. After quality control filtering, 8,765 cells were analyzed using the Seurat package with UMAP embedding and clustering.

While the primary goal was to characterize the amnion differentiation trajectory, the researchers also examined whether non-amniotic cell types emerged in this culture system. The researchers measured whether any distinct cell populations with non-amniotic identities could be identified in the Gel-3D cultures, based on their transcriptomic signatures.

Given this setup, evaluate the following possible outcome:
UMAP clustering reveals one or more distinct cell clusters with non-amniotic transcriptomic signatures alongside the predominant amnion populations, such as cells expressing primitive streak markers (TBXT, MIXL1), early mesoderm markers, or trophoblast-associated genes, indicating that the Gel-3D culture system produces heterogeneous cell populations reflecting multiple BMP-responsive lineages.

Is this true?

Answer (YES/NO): YES